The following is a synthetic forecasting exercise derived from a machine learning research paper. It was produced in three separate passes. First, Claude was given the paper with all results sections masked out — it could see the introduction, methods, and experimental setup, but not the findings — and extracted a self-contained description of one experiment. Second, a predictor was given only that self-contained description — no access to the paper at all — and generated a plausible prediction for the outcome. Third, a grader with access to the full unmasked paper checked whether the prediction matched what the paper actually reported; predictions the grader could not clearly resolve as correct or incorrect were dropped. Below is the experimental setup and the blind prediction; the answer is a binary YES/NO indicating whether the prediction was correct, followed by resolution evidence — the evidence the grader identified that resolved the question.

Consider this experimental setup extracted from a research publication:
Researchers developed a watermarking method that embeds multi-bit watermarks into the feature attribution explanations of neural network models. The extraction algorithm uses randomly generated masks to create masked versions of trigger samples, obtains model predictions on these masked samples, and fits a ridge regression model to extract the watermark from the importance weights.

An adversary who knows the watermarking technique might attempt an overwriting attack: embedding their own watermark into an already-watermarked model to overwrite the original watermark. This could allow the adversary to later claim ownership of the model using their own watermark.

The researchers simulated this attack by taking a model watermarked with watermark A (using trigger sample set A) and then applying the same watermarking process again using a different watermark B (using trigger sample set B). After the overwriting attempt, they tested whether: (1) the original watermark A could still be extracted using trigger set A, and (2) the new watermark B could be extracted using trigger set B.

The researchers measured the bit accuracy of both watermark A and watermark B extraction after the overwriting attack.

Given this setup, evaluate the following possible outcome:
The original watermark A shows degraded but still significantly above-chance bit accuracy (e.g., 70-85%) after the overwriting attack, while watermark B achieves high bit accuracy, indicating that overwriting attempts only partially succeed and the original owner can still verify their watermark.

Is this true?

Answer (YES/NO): NO